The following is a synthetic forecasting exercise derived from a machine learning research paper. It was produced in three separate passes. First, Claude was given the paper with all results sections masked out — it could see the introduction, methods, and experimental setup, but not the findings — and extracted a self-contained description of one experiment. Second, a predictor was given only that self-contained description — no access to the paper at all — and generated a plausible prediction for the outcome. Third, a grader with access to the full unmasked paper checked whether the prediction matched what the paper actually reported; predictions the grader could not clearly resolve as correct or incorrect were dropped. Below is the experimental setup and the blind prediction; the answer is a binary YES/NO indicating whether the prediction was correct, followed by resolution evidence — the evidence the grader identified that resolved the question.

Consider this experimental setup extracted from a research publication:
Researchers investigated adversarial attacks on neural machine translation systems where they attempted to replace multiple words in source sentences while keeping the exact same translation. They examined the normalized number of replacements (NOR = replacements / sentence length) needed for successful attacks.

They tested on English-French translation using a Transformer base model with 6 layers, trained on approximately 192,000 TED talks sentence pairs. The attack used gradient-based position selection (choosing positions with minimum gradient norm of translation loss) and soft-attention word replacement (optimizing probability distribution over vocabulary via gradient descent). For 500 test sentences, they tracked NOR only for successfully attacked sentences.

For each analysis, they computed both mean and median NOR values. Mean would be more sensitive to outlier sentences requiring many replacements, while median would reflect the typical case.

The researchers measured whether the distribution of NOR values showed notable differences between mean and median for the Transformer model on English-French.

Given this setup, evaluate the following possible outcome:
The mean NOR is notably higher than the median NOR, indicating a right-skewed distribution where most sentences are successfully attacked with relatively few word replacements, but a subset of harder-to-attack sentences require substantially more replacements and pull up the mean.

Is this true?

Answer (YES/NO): NO